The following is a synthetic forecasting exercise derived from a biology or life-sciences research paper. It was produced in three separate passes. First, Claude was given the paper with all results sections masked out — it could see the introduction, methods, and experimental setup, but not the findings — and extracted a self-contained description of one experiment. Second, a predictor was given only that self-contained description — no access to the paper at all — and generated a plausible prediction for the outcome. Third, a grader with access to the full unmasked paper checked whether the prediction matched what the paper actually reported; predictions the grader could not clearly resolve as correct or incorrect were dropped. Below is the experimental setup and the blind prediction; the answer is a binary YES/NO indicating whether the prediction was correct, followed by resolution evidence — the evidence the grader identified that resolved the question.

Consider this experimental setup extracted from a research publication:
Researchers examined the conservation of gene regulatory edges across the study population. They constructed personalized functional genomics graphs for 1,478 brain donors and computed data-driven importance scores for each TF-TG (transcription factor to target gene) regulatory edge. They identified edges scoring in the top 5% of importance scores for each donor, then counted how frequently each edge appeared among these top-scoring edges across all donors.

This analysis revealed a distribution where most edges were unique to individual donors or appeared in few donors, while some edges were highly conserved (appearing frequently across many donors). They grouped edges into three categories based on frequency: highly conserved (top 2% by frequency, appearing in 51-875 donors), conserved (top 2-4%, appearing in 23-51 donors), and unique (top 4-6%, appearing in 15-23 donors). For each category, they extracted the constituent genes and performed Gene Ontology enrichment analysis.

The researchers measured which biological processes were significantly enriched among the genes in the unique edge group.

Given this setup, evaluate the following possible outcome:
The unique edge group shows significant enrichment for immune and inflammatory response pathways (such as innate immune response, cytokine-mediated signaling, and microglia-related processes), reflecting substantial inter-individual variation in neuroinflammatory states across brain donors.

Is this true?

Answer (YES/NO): NO